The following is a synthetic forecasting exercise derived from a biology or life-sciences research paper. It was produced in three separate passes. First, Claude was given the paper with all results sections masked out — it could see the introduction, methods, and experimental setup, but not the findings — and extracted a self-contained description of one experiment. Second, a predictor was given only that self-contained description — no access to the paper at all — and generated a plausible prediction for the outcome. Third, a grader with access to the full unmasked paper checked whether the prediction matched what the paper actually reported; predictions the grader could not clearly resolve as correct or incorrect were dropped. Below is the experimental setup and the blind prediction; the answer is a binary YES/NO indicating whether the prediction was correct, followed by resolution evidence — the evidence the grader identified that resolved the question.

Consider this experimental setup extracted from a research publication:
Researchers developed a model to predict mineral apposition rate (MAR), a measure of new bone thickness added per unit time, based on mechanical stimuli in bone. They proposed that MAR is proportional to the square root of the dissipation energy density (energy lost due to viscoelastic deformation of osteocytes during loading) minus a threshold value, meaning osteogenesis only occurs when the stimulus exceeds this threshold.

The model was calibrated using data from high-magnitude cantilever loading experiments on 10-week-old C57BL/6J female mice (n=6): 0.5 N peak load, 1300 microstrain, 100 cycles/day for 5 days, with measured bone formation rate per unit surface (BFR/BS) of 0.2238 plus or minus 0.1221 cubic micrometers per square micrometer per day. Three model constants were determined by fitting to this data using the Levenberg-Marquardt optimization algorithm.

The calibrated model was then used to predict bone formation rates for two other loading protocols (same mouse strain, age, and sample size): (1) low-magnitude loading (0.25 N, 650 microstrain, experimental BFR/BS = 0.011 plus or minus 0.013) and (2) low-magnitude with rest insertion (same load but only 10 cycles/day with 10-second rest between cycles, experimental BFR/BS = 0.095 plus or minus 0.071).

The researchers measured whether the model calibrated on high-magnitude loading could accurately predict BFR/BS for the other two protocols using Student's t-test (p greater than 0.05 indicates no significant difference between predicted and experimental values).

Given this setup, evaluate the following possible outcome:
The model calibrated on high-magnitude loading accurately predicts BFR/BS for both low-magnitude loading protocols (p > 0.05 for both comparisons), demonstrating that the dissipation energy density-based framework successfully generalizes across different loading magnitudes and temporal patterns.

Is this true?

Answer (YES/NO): YES